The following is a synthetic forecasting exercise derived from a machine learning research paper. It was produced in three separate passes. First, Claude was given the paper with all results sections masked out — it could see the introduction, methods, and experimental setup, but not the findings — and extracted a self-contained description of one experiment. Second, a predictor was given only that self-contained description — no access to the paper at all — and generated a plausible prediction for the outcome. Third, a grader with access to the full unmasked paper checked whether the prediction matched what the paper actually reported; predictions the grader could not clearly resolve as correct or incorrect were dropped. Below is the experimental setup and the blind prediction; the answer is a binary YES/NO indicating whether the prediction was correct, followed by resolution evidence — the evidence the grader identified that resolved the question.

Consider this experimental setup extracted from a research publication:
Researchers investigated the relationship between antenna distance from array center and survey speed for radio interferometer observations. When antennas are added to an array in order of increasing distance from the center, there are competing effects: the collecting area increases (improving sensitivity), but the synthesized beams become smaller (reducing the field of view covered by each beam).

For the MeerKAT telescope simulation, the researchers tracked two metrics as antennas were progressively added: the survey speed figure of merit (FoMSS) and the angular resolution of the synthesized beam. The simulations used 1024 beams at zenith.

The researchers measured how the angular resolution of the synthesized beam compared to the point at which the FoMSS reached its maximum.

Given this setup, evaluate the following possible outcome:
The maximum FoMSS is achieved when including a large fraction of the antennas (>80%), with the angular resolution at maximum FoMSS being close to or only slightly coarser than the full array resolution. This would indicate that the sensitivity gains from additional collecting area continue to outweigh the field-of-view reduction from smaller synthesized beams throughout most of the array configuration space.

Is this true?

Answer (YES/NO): NO